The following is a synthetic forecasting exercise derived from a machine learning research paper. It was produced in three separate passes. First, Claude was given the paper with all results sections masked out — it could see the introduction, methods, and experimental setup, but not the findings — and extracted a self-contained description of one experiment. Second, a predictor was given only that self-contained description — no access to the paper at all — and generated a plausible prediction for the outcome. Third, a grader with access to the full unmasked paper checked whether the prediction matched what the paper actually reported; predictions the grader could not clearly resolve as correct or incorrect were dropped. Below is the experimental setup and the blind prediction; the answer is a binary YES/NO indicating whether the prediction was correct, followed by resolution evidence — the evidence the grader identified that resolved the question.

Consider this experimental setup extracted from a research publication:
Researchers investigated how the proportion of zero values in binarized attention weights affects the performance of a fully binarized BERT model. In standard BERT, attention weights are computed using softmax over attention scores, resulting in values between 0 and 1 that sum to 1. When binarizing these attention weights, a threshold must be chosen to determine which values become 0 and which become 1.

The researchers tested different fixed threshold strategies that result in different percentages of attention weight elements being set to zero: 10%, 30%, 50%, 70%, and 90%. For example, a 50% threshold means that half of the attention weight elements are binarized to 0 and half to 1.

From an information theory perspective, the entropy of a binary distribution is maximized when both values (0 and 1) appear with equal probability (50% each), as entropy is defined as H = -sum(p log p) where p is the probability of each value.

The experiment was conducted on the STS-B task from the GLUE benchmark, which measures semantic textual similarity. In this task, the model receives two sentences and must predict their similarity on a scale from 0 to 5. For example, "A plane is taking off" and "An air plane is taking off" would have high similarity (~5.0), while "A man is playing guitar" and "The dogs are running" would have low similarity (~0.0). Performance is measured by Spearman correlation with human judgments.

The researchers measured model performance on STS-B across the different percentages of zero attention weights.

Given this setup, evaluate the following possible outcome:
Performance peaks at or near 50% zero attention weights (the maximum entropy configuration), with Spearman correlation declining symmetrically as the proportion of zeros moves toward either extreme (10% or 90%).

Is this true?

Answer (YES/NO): NO